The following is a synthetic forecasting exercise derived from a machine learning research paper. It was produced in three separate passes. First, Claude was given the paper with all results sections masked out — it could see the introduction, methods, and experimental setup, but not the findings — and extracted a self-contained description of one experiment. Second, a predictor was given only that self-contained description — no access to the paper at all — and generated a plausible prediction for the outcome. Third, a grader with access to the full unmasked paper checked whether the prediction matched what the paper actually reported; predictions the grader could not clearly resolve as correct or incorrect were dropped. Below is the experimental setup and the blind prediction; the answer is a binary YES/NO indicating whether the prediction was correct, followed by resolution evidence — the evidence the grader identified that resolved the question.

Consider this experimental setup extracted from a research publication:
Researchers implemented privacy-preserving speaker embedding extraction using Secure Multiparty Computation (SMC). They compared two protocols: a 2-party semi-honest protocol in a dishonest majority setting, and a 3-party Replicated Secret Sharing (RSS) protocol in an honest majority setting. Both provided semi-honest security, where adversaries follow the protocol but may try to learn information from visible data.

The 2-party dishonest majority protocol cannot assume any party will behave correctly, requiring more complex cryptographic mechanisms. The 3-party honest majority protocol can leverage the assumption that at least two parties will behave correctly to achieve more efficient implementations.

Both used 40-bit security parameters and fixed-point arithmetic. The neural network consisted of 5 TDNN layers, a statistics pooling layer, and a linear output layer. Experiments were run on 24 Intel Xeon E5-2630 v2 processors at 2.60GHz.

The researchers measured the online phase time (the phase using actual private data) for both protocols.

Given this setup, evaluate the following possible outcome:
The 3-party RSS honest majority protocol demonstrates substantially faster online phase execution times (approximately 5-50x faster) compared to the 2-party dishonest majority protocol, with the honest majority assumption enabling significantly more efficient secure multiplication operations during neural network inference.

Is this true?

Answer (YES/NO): NO